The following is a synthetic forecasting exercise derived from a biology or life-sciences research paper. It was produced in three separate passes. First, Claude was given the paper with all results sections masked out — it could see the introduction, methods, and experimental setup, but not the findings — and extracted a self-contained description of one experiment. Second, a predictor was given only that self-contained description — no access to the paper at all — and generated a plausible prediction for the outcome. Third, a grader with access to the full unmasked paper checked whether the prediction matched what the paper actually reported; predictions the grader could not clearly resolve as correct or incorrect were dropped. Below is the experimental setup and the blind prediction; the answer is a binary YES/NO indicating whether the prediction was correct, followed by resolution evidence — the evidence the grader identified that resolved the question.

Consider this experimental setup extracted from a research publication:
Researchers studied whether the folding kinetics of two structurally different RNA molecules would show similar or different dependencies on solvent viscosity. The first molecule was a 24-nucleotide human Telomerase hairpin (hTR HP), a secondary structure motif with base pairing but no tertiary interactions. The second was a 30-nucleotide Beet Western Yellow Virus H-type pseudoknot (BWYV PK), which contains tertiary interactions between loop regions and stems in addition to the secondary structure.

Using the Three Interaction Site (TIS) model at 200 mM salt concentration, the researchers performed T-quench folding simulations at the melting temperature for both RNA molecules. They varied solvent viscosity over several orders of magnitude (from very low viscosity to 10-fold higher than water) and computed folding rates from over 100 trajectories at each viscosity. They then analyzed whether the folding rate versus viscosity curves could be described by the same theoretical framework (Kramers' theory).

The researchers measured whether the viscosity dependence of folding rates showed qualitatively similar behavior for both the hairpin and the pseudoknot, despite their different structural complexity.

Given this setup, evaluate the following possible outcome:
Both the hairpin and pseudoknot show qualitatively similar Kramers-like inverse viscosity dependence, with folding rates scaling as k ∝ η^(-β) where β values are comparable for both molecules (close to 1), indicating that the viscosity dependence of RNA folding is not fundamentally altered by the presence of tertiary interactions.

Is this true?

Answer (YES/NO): YES